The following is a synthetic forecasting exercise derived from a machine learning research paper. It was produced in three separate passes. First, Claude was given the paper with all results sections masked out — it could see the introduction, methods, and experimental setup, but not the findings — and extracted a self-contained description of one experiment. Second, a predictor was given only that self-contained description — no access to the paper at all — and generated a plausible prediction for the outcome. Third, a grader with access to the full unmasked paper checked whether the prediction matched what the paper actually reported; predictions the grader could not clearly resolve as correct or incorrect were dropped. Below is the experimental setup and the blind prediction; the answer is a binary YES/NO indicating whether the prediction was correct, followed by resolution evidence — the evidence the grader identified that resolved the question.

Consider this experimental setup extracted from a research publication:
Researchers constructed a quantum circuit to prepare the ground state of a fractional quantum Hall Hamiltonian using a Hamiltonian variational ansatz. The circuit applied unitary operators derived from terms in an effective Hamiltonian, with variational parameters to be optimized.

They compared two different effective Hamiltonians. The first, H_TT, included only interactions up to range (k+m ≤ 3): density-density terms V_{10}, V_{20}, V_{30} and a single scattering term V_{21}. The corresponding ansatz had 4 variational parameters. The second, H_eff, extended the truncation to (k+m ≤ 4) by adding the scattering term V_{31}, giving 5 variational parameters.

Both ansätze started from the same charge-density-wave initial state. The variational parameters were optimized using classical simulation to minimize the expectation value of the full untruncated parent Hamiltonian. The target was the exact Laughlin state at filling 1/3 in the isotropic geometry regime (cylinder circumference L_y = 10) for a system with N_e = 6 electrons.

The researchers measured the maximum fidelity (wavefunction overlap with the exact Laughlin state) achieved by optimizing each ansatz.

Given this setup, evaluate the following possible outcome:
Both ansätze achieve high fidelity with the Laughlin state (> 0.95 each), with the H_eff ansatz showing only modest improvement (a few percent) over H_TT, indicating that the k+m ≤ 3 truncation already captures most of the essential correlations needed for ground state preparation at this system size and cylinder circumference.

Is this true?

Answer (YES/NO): NO